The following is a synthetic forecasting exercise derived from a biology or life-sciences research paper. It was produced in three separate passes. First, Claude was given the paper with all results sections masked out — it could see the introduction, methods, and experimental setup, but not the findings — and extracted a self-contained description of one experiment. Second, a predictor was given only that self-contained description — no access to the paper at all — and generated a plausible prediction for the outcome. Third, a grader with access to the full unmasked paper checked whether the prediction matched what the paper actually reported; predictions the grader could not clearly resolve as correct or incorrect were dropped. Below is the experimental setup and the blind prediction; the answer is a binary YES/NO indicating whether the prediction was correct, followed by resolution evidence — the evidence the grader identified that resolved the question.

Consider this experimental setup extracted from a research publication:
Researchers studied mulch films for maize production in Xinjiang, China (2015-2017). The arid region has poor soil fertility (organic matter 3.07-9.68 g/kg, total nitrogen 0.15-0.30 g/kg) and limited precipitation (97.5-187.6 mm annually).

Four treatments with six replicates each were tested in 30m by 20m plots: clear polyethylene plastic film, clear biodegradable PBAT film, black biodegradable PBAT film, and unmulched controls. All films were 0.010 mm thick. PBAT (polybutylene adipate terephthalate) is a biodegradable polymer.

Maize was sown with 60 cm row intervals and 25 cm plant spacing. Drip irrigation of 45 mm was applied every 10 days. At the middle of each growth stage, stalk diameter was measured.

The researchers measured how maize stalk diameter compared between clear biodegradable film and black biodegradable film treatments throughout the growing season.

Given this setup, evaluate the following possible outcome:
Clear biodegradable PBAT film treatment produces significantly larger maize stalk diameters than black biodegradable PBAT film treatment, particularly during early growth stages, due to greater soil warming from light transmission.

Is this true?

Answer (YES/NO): NO